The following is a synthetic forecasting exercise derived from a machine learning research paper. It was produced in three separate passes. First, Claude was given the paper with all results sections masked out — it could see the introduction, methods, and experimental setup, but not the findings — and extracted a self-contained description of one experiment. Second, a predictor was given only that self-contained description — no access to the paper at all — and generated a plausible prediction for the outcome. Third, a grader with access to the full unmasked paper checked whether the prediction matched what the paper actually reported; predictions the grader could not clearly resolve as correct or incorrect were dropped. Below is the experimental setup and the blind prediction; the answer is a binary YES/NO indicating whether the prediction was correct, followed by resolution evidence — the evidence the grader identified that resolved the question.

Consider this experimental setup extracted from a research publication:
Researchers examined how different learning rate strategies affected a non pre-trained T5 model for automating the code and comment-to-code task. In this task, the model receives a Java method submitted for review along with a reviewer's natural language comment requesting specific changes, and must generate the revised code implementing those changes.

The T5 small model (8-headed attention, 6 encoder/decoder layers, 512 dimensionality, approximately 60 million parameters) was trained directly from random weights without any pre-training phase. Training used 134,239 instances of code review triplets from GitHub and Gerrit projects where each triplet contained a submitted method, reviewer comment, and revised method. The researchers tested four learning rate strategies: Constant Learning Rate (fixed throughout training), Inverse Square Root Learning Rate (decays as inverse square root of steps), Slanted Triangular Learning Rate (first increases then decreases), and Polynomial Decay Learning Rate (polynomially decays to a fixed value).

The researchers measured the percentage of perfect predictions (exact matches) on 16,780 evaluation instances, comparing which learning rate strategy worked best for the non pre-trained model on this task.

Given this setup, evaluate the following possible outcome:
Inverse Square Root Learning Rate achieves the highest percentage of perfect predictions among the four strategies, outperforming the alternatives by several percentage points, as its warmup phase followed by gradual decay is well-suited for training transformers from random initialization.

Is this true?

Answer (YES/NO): NO